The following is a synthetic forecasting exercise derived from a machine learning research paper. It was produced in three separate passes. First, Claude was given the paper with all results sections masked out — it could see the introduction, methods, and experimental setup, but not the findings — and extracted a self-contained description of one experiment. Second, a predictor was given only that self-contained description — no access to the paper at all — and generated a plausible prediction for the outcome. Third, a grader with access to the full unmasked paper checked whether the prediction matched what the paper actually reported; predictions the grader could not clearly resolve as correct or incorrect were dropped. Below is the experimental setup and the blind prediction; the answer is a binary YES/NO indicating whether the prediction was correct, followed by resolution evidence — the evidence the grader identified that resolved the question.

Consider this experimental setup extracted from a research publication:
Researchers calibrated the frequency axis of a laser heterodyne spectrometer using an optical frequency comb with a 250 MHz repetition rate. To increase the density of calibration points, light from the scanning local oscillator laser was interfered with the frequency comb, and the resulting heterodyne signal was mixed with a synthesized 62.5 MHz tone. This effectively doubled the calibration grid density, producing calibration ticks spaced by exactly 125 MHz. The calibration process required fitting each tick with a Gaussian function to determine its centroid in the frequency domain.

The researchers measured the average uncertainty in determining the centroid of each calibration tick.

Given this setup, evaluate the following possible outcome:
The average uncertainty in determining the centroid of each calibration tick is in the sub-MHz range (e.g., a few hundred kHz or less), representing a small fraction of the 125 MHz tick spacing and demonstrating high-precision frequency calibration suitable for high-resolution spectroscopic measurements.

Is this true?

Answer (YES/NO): YES